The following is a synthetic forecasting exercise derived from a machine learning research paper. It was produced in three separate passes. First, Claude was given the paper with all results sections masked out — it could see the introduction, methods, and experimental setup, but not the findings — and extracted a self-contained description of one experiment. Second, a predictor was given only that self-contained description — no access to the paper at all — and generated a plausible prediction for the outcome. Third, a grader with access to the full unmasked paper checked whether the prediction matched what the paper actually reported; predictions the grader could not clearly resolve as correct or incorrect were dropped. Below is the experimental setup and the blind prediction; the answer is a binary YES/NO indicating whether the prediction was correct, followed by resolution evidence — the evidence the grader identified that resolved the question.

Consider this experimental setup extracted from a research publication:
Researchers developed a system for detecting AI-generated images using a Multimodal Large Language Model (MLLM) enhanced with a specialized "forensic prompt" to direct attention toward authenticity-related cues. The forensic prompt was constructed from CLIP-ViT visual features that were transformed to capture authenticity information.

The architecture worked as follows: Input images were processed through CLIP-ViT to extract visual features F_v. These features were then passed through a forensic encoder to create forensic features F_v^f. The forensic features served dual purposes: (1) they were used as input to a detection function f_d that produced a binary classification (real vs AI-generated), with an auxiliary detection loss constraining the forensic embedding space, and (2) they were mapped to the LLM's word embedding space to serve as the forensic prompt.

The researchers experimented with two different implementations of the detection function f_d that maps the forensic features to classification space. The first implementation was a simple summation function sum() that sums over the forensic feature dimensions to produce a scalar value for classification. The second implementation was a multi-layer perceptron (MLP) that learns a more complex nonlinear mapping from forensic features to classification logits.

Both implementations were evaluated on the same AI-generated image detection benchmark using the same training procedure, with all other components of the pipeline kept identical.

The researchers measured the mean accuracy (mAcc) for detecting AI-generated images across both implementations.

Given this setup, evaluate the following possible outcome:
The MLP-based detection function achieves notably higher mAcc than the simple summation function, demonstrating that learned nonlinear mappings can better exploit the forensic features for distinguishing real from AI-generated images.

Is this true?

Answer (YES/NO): NO